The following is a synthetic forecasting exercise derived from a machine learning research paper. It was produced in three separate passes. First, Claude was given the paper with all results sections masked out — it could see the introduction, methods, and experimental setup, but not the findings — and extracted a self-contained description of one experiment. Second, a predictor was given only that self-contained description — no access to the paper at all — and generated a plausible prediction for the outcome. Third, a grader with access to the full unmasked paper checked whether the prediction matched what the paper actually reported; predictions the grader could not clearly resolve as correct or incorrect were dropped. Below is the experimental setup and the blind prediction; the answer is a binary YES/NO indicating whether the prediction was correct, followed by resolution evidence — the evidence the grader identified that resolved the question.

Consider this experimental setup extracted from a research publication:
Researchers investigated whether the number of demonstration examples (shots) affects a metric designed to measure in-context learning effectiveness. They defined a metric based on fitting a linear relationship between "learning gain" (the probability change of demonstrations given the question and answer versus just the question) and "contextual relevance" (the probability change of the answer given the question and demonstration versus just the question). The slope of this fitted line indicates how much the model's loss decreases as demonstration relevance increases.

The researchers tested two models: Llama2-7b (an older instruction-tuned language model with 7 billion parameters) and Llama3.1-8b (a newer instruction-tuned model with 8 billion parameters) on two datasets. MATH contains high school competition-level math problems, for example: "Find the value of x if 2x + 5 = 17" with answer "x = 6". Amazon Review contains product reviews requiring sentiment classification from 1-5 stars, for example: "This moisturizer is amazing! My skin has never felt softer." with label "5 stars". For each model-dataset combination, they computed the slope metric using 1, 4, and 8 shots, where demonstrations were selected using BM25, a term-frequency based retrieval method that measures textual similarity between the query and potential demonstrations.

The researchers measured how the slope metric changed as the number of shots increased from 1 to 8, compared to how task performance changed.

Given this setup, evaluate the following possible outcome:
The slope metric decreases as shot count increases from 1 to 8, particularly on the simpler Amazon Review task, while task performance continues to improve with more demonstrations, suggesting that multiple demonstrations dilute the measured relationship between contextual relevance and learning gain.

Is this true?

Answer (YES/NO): NO